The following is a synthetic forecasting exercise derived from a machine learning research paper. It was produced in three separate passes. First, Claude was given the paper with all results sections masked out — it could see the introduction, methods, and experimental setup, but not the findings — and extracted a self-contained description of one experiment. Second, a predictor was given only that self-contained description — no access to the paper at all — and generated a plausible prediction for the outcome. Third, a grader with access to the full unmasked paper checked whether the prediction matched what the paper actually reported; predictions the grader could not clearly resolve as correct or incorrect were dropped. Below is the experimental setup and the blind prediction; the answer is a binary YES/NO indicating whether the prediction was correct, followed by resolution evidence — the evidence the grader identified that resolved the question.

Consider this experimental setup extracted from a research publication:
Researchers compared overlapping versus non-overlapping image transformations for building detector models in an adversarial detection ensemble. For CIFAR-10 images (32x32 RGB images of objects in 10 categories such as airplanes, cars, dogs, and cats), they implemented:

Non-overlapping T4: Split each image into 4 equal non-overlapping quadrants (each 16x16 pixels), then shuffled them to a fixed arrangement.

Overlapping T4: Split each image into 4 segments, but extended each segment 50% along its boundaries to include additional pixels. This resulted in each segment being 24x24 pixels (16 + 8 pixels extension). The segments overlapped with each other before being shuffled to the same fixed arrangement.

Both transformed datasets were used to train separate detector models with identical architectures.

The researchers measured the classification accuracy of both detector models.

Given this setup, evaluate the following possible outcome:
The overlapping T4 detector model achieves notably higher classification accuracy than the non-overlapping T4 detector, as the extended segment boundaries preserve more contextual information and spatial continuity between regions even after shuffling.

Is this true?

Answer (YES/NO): YES